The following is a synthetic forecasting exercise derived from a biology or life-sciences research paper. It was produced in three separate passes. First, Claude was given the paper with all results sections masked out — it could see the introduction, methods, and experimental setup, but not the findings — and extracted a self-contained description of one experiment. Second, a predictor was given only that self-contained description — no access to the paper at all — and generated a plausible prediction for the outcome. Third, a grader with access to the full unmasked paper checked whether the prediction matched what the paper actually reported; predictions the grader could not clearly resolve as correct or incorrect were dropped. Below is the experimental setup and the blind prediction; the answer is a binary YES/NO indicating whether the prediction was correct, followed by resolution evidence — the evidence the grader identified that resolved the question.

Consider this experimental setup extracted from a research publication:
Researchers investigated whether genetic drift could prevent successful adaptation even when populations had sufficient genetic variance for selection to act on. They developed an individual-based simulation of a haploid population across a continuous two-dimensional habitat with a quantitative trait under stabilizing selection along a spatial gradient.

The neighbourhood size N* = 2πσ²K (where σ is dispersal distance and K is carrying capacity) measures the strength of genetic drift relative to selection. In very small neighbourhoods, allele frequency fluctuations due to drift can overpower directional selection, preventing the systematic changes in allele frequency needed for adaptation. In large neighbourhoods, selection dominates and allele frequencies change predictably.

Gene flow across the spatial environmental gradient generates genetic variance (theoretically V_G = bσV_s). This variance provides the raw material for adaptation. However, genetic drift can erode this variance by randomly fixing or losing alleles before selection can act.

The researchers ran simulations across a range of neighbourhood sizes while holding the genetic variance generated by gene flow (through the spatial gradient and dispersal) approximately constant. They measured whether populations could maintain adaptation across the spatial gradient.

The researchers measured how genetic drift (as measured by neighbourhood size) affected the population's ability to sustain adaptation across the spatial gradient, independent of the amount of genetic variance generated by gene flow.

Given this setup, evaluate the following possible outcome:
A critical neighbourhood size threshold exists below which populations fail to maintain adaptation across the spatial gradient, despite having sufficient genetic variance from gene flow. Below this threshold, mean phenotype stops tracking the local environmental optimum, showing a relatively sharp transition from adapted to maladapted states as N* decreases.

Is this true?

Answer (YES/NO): YES